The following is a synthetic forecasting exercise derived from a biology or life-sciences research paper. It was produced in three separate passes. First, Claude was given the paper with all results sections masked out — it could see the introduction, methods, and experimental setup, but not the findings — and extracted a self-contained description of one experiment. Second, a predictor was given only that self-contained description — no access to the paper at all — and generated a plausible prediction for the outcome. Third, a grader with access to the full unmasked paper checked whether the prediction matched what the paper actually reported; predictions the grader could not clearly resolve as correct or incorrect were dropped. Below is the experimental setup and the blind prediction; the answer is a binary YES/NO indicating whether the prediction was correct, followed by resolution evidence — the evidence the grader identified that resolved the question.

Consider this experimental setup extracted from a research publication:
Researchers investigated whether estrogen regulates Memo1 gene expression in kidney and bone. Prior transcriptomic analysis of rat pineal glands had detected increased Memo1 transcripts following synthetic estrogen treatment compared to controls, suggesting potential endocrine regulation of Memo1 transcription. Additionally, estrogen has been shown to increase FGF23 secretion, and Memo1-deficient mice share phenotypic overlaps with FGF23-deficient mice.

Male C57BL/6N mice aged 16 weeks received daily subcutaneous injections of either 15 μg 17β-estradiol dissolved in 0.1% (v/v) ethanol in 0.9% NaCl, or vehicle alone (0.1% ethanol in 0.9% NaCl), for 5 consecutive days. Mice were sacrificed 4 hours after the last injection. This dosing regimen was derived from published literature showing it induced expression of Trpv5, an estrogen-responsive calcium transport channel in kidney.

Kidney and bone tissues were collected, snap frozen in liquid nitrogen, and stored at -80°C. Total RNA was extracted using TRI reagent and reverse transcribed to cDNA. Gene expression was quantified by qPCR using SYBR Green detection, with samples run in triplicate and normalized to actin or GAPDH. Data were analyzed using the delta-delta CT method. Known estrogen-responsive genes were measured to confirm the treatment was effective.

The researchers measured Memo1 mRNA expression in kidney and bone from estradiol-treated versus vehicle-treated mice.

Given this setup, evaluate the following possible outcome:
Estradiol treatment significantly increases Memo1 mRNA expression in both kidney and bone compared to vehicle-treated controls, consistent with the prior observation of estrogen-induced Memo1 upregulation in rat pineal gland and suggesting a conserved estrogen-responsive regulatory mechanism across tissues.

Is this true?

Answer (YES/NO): NO